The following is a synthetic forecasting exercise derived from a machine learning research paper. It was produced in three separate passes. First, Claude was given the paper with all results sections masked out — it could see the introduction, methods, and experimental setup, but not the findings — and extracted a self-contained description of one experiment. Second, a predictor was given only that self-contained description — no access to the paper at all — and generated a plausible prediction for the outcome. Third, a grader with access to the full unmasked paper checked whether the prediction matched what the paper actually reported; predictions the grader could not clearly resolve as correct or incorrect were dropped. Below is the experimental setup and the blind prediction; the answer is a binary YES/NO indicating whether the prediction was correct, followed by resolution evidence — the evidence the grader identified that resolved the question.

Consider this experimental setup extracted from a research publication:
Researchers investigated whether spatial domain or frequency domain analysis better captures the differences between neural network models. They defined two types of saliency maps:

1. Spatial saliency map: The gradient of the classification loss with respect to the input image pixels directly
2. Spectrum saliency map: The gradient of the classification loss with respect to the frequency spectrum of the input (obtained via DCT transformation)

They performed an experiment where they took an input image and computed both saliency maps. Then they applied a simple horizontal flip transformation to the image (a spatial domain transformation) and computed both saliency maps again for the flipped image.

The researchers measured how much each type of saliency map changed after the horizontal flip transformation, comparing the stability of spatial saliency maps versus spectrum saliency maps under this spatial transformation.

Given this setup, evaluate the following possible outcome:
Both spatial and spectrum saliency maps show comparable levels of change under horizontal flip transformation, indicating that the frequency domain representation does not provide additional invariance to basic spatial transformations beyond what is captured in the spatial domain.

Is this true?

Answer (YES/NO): NO